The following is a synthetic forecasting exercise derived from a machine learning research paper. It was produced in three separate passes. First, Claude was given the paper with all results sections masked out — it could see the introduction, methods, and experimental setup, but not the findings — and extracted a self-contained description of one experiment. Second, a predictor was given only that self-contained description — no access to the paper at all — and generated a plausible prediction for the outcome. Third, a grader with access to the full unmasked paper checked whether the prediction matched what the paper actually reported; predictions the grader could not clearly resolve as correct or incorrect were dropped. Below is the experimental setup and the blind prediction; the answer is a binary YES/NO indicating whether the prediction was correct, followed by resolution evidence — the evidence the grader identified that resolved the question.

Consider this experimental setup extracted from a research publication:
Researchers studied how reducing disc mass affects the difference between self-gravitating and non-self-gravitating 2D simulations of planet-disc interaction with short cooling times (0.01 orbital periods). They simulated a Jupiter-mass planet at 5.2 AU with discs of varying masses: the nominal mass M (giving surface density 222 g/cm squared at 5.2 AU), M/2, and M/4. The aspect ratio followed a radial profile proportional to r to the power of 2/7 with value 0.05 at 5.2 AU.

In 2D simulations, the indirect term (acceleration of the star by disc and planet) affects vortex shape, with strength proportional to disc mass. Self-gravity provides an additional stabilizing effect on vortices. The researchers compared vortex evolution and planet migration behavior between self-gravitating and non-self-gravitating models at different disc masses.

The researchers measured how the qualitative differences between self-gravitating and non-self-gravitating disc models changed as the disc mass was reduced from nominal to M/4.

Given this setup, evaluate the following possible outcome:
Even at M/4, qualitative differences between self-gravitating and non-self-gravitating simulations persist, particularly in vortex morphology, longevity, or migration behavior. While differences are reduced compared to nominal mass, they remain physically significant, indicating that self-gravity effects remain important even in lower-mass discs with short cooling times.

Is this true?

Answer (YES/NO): NO